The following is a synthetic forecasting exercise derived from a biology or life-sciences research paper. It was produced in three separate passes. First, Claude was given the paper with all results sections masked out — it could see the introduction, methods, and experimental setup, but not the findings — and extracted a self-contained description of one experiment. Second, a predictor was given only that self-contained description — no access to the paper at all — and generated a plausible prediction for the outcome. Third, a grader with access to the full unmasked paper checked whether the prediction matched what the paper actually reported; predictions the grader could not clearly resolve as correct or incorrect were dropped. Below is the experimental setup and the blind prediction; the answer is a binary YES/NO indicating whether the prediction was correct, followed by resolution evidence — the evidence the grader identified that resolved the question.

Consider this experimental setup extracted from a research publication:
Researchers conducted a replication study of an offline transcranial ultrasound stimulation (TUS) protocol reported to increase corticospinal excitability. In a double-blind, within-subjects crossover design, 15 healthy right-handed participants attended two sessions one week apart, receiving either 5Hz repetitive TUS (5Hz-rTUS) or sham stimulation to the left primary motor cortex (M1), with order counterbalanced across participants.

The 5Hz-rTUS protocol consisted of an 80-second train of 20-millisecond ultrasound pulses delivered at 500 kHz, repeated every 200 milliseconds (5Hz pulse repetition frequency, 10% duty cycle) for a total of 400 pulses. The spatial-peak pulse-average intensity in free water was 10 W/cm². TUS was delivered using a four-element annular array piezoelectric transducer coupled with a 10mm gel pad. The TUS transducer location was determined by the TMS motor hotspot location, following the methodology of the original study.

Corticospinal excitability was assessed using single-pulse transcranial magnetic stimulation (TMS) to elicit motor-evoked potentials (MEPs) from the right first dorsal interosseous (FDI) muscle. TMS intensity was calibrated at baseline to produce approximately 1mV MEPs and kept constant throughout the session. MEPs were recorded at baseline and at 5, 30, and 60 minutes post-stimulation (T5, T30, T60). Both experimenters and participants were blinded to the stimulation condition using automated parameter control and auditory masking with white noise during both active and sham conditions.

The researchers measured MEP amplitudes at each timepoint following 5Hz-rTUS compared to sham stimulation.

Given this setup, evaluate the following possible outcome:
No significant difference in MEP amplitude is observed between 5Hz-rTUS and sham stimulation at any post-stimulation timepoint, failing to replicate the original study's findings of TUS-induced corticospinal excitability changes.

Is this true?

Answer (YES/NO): YES